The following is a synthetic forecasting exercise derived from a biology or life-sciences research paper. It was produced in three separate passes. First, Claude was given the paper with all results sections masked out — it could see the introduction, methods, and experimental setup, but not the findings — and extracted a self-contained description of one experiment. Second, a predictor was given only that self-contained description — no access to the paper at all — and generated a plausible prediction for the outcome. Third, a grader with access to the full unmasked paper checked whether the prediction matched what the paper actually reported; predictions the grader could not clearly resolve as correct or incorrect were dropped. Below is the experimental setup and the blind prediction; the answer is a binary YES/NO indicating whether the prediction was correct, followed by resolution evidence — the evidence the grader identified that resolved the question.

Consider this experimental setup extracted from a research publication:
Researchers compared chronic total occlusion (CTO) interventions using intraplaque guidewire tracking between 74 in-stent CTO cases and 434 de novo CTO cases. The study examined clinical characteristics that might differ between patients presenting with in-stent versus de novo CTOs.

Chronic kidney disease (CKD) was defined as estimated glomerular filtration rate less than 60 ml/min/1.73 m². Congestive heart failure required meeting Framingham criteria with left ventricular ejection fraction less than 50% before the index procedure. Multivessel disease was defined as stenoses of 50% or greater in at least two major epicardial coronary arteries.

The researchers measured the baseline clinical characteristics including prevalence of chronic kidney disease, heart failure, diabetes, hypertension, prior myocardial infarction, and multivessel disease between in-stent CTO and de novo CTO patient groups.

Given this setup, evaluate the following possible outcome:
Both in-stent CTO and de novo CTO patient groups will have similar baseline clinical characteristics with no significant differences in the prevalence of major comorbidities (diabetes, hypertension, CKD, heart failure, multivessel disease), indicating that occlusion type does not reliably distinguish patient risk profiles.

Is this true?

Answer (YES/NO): NO